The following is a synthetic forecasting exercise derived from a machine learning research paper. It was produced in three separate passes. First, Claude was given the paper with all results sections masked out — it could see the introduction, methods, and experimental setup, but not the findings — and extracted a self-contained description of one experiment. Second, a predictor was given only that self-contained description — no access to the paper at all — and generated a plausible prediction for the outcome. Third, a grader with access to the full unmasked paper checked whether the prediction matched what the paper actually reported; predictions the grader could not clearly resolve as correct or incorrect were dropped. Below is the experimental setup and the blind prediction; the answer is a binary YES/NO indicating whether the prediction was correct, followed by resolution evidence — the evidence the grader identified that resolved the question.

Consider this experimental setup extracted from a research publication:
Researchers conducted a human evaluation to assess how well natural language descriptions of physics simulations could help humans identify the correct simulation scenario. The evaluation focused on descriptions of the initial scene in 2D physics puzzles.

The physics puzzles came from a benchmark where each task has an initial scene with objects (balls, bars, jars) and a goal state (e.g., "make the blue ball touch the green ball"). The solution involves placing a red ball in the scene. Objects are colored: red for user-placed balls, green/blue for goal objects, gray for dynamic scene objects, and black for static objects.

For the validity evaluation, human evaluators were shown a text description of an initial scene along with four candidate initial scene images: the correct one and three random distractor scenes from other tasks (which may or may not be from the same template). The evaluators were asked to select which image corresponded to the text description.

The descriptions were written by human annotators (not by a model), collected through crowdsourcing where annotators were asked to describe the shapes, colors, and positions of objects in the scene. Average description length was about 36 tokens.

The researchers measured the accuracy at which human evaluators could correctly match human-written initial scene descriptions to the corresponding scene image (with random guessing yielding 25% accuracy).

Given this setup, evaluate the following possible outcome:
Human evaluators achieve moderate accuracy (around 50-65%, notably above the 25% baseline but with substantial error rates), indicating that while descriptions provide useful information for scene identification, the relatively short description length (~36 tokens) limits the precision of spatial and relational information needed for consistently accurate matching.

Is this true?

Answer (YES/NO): NO